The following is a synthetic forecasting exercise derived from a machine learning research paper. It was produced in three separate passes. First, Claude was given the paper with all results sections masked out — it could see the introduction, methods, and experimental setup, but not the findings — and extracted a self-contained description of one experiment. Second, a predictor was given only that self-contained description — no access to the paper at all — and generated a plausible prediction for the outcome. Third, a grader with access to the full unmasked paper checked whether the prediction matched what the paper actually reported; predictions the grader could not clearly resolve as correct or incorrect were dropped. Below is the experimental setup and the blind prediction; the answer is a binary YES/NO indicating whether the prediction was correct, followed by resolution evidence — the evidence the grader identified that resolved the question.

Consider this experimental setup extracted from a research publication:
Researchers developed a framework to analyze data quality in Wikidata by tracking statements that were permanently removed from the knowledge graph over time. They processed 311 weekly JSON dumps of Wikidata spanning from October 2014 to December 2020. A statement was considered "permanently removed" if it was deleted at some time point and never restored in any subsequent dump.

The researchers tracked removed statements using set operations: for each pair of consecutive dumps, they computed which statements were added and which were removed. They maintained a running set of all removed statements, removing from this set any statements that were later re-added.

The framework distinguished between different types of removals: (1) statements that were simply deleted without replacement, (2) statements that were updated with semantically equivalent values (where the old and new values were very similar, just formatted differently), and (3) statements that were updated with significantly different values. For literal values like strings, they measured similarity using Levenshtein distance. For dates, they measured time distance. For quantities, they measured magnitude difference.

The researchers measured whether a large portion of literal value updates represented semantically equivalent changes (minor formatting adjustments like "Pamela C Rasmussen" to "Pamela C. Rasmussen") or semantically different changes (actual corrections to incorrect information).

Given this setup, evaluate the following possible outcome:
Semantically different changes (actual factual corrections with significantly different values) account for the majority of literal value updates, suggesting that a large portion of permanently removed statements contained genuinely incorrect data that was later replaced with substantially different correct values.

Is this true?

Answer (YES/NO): NO